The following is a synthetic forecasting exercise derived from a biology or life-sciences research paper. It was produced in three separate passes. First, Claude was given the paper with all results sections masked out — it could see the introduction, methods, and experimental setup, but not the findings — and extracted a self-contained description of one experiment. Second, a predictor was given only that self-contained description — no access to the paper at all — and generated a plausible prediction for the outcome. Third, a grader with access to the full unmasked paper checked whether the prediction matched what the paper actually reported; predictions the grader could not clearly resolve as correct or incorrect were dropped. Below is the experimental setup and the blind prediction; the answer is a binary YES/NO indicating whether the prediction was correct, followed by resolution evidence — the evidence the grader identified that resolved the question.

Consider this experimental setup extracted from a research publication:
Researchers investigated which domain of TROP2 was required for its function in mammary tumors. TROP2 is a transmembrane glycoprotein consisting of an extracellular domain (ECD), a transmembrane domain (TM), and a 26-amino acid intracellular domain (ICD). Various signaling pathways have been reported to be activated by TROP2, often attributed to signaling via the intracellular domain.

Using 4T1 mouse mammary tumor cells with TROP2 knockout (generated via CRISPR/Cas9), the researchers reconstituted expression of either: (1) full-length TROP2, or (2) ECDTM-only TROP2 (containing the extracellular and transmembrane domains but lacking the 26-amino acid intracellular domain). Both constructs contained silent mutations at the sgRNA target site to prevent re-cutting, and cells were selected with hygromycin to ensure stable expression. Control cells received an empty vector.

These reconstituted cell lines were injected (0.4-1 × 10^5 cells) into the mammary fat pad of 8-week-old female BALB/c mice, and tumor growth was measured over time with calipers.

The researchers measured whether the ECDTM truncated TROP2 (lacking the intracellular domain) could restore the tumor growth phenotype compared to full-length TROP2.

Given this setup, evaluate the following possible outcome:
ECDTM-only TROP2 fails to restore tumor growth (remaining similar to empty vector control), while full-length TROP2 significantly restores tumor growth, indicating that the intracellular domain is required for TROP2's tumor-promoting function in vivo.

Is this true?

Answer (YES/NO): NO